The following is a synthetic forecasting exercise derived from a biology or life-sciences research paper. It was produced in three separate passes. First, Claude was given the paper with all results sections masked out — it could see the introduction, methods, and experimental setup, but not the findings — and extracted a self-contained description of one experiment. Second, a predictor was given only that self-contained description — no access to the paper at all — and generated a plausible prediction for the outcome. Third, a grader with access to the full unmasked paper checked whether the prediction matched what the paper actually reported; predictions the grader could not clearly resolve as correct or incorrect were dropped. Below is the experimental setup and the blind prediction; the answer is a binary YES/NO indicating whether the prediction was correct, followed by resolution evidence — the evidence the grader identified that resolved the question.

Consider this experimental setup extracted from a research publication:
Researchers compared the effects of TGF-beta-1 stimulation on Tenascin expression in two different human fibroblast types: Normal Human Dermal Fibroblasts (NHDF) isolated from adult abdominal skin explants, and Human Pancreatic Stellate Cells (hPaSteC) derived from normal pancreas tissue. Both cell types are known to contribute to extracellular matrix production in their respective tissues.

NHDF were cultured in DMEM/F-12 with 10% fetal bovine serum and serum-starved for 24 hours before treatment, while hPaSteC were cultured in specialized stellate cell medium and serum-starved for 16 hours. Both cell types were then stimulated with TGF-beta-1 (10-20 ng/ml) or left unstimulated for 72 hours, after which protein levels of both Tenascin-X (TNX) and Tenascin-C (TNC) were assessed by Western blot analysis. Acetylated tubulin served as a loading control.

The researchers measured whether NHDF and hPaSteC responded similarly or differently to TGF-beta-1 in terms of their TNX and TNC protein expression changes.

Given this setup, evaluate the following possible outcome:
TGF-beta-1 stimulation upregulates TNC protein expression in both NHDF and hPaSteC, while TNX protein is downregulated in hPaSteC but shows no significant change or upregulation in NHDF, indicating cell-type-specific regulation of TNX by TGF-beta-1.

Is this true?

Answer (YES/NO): NO